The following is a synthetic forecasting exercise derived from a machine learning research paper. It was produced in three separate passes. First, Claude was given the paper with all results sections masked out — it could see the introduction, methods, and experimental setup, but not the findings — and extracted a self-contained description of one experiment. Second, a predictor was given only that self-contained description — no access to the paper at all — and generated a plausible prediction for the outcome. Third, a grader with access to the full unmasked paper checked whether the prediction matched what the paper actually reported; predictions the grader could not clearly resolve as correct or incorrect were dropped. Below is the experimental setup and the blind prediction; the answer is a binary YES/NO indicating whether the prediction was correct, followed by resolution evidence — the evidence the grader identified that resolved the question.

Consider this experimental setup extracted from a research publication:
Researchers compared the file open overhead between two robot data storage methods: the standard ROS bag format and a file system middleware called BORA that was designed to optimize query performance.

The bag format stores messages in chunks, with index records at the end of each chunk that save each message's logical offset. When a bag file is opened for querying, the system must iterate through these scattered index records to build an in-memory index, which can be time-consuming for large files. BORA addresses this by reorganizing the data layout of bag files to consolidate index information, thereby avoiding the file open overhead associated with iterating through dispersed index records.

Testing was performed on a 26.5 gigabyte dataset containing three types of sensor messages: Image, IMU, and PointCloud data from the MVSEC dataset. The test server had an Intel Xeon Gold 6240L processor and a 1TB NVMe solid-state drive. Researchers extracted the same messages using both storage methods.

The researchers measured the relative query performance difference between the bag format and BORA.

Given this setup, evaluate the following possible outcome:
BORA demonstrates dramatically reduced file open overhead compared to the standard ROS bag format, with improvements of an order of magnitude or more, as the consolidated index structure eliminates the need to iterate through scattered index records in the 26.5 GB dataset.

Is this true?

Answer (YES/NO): YES